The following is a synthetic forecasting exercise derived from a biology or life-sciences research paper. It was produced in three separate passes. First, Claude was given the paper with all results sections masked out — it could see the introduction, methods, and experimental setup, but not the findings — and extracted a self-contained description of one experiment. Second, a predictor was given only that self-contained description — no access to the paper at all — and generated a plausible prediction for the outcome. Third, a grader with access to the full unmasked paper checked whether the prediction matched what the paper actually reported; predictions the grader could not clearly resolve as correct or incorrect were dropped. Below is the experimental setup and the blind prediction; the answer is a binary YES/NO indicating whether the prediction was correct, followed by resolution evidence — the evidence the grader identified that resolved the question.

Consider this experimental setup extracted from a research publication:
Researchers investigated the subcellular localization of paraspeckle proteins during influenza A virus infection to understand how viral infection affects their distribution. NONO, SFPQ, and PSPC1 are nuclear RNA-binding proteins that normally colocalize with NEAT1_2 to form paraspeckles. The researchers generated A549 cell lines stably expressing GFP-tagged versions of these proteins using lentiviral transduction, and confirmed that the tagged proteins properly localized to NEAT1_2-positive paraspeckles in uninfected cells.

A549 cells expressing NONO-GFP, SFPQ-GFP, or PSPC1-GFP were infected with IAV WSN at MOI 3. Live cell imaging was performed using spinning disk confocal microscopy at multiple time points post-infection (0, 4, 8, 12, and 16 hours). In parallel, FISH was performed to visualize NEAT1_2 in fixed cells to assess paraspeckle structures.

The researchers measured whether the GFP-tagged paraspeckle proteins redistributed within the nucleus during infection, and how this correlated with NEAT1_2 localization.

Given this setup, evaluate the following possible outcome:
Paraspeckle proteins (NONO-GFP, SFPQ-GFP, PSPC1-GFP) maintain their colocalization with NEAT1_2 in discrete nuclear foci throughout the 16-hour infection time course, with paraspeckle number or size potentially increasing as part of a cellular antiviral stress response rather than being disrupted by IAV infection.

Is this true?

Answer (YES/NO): NO